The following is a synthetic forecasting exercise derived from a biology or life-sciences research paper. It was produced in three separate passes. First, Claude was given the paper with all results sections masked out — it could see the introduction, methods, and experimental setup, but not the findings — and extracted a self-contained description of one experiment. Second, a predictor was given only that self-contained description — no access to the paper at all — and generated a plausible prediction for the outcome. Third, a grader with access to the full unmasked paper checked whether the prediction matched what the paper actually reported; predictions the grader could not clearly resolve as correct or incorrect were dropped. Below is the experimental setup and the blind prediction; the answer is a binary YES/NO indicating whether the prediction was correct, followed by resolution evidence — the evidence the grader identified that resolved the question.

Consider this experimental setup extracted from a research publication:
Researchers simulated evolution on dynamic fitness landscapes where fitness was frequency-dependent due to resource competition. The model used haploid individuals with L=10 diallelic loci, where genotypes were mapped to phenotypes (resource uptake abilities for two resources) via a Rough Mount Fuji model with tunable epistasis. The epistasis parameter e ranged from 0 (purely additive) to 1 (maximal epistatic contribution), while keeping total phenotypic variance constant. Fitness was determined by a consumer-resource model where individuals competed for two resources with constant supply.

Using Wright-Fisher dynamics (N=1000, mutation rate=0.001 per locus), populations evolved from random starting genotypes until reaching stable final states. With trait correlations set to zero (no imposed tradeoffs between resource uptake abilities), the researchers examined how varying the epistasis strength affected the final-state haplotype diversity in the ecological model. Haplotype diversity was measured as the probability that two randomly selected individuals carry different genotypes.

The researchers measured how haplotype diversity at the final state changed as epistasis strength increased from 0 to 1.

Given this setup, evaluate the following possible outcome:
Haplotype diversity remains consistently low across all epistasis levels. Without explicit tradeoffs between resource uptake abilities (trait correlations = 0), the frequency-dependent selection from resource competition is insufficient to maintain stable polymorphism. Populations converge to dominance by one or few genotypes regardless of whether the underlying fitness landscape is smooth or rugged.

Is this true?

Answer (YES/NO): NO